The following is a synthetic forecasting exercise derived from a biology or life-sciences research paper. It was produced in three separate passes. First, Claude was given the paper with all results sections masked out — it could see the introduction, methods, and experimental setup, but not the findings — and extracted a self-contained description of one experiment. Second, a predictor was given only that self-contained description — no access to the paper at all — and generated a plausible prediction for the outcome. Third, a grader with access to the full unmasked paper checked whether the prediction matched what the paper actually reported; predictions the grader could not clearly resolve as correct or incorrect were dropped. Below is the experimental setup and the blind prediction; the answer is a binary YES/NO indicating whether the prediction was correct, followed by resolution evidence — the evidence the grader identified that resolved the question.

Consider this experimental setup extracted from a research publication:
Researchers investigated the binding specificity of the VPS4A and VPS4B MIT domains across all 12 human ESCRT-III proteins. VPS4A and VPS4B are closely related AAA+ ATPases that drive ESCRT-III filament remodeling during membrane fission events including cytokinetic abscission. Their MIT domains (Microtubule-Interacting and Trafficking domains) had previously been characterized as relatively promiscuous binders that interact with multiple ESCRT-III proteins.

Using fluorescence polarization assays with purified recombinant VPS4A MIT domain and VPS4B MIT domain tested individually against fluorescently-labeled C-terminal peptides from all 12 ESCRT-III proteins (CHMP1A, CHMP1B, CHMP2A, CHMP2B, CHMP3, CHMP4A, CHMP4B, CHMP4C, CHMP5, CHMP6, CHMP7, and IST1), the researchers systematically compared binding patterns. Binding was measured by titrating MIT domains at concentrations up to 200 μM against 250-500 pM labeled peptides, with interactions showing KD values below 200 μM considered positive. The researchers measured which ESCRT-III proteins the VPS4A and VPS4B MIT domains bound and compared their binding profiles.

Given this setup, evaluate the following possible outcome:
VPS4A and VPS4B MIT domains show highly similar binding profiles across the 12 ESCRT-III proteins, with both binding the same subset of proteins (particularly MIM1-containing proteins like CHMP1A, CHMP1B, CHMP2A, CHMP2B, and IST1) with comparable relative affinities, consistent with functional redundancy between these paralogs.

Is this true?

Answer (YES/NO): NO